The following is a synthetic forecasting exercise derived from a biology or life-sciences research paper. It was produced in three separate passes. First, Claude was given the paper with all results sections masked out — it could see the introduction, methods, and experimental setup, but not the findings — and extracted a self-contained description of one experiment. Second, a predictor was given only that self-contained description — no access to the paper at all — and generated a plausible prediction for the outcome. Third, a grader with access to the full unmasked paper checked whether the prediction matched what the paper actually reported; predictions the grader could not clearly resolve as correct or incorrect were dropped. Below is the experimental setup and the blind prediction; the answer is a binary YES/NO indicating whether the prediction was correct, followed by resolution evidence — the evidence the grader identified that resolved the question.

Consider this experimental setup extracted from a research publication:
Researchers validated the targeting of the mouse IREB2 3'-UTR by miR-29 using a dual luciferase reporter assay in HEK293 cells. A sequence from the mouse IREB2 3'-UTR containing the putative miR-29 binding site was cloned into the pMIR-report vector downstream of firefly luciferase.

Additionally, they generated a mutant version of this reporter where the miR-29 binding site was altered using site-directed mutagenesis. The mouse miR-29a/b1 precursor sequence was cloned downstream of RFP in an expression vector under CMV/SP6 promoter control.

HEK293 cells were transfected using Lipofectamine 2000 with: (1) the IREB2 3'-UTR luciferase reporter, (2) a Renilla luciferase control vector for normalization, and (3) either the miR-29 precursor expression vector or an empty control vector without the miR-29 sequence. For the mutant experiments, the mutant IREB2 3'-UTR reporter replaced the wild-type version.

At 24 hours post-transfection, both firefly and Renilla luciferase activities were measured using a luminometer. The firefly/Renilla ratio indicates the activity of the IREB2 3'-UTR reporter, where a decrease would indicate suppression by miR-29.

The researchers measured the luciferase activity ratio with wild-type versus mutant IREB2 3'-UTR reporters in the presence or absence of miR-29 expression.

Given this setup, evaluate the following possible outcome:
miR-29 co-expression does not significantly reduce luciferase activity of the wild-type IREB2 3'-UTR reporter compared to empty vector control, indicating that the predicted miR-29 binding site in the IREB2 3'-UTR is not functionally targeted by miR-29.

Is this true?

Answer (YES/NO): NO